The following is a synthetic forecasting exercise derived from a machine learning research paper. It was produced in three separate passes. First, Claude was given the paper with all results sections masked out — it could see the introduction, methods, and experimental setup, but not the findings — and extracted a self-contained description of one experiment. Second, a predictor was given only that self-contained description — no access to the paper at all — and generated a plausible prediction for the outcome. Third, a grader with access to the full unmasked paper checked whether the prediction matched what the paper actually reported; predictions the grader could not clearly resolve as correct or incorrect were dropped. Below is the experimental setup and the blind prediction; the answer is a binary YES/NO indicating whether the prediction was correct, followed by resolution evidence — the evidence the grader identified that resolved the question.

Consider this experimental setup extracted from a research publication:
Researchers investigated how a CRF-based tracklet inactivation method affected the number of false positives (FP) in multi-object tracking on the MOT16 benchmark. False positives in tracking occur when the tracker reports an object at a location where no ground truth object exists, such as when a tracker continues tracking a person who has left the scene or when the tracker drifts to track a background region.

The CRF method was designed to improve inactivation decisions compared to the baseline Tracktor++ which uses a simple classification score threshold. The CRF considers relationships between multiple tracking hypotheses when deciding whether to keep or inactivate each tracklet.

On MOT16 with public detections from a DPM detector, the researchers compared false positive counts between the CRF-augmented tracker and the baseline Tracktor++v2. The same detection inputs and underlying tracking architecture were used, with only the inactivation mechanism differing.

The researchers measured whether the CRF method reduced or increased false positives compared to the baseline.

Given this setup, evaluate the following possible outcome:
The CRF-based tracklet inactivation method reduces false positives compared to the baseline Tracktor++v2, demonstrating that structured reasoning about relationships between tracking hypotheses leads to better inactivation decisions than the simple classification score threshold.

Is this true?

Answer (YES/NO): NO